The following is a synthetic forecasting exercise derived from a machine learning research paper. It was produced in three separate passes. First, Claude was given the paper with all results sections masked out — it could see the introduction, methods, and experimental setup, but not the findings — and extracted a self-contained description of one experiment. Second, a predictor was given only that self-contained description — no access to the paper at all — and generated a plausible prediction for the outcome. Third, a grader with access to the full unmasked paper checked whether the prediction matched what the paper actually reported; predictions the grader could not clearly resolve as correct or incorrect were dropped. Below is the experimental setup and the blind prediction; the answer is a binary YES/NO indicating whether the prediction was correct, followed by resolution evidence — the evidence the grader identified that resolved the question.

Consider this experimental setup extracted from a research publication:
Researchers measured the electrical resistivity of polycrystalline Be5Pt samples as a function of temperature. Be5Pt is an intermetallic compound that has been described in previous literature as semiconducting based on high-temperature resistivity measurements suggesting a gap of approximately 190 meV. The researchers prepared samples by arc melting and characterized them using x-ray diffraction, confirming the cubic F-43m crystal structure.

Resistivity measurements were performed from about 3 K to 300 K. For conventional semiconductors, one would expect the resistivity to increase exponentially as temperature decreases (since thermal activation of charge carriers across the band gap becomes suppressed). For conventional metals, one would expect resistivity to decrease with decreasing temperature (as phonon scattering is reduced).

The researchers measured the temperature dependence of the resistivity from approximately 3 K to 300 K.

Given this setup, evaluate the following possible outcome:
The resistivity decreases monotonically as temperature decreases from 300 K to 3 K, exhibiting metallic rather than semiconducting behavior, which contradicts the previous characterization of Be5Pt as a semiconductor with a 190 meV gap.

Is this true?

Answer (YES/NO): NO